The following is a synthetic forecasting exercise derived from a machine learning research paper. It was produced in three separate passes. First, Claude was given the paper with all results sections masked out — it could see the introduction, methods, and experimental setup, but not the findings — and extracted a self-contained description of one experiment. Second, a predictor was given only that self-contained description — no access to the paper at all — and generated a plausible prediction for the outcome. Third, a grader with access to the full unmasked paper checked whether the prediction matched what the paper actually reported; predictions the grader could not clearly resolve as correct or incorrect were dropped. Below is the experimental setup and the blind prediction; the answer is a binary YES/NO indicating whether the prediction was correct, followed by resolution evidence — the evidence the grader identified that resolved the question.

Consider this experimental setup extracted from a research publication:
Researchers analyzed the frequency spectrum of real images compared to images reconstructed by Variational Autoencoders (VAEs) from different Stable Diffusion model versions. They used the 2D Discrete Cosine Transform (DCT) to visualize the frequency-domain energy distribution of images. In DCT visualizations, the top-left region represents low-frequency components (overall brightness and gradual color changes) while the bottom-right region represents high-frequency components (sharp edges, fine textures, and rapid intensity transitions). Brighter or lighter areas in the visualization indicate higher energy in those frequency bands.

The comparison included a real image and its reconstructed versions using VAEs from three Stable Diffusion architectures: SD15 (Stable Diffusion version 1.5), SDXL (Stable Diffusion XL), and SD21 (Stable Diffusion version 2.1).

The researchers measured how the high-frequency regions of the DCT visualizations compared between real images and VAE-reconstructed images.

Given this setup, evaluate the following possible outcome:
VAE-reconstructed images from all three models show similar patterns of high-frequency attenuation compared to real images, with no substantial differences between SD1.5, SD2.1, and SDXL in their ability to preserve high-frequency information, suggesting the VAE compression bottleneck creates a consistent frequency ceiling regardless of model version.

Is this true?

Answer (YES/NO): NO